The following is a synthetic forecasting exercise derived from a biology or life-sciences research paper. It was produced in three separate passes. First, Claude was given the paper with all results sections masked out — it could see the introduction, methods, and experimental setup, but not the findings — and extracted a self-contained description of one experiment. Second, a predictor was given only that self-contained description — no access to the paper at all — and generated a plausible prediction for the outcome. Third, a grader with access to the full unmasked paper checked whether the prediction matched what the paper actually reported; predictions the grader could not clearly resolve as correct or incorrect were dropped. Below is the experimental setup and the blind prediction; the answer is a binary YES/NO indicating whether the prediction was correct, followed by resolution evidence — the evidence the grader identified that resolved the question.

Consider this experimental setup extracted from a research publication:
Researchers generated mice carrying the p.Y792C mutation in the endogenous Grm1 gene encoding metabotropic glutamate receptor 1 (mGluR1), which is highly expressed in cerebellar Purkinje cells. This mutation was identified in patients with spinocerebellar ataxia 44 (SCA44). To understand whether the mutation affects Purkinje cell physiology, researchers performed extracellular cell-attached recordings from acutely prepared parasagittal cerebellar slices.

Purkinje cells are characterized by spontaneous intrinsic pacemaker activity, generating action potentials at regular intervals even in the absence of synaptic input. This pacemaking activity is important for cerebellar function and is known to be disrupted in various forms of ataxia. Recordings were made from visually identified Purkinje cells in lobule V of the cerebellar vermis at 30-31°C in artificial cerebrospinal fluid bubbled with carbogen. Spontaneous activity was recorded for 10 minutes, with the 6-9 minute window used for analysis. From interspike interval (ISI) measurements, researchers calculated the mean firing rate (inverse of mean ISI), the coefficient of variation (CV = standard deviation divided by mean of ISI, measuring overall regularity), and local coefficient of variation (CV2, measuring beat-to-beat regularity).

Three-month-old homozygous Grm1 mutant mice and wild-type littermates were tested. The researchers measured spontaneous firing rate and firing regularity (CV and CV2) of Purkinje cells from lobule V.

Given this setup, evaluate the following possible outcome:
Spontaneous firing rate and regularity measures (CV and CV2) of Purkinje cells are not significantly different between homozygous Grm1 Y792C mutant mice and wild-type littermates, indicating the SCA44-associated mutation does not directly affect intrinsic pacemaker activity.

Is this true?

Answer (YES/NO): NO